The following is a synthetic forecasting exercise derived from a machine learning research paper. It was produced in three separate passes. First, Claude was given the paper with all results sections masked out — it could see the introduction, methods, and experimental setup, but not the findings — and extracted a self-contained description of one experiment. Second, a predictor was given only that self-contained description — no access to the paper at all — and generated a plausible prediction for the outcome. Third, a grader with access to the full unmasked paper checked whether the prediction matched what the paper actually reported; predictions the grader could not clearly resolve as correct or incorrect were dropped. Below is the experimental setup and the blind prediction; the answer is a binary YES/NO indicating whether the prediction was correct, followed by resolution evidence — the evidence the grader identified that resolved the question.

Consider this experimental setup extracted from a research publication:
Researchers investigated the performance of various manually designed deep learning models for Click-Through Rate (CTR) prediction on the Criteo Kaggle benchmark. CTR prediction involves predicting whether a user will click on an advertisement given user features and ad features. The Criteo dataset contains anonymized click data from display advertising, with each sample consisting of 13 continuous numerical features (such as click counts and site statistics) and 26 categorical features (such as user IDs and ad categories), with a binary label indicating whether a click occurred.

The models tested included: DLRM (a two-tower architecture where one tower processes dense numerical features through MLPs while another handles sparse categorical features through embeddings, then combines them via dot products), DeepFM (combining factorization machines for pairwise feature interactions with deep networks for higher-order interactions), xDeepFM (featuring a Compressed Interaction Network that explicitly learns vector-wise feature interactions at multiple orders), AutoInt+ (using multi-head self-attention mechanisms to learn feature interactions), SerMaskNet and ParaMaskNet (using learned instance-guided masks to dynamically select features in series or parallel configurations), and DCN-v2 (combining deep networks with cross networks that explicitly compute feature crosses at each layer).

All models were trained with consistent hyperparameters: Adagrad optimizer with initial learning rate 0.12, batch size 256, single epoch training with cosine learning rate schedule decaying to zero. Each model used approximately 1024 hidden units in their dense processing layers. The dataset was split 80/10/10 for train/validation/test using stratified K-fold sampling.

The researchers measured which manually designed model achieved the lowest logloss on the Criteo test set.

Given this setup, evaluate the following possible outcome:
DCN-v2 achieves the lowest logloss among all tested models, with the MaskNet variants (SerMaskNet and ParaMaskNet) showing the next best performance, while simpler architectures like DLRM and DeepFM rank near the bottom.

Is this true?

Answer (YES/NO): NO